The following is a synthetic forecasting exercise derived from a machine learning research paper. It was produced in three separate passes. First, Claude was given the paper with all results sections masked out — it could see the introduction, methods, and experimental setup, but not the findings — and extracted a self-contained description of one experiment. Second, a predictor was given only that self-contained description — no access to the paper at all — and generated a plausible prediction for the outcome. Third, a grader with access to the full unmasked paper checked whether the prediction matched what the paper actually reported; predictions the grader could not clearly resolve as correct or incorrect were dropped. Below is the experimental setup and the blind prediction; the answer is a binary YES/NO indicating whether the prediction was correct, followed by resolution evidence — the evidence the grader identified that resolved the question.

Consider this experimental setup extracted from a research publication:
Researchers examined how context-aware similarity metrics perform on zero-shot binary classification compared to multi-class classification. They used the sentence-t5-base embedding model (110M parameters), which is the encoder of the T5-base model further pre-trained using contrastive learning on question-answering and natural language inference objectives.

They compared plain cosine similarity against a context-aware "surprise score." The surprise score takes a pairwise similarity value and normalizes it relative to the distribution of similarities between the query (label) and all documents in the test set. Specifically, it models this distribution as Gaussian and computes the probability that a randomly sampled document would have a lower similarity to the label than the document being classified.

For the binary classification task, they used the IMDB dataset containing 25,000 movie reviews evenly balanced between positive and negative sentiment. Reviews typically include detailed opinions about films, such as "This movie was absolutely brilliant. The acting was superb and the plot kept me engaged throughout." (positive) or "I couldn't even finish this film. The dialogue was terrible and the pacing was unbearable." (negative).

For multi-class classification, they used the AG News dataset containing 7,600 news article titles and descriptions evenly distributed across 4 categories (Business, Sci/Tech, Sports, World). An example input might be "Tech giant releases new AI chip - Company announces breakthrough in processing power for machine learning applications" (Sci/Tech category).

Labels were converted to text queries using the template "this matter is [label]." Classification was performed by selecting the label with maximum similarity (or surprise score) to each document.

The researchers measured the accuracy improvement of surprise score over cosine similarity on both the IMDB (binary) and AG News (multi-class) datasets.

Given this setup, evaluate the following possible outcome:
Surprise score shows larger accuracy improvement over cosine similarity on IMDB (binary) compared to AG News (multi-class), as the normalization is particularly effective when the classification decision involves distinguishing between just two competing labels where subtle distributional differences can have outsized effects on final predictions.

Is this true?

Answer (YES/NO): YES